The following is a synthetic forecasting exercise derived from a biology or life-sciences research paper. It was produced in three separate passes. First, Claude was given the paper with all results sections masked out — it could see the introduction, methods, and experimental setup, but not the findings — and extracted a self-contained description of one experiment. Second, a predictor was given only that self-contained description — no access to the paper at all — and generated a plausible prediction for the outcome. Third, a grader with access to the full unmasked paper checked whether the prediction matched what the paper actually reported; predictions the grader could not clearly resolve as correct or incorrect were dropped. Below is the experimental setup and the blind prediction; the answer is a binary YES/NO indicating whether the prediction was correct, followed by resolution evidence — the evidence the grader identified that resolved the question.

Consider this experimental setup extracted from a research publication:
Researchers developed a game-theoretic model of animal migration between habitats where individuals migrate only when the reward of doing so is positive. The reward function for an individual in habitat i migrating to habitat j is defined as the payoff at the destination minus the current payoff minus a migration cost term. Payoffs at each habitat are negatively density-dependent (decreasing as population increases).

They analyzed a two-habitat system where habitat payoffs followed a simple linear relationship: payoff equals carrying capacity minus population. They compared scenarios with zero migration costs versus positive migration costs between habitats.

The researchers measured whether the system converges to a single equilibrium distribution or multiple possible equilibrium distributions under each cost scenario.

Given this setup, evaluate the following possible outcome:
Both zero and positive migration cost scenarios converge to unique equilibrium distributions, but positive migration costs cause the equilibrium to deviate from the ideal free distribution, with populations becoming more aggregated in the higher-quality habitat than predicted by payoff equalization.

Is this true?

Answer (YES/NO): NO